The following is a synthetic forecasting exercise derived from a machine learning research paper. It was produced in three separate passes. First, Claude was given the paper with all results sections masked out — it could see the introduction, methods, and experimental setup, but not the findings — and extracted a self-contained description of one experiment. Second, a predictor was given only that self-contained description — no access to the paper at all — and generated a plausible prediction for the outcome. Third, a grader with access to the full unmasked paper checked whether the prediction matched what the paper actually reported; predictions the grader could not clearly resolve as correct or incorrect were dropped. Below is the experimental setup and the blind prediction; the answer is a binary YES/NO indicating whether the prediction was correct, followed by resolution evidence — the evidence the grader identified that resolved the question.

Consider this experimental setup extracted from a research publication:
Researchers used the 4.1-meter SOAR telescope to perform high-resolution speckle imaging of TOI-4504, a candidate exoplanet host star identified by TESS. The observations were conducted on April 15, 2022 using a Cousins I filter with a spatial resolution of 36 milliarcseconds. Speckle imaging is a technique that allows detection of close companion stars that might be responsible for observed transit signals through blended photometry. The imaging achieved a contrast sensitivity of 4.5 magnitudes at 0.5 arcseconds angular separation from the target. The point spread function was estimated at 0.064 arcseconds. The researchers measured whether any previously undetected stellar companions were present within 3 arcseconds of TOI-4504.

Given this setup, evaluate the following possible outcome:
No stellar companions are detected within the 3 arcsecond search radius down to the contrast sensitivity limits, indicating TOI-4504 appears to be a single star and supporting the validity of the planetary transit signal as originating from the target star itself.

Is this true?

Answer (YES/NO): YES